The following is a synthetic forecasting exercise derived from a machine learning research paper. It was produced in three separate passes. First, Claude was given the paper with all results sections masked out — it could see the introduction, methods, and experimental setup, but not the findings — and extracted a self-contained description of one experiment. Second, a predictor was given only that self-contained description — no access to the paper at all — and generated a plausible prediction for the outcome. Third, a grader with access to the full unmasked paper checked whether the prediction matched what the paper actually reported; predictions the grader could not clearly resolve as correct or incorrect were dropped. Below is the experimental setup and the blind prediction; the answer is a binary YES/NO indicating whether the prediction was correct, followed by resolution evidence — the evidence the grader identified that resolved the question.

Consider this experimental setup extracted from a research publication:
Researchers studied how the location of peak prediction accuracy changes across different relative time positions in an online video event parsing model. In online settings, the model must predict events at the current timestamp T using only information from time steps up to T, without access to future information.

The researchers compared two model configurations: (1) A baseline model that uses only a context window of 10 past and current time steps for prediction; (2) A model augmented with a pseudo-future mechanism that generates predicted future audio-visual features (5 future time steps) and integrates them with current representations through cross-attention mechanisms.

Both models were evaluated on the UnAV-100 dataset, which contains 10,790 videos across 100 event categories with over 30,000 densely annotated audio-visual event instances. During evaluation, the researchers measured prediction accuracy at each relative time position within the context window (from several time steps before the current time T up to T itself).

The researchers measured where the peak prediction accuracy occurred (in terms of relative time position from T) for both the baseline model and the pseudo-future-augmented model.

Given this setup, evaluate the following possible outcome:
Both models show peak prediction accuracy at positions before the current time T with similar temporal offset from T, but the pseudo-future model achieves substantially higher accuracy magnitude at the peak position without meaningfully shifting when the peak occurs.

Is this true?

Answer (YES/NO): NO